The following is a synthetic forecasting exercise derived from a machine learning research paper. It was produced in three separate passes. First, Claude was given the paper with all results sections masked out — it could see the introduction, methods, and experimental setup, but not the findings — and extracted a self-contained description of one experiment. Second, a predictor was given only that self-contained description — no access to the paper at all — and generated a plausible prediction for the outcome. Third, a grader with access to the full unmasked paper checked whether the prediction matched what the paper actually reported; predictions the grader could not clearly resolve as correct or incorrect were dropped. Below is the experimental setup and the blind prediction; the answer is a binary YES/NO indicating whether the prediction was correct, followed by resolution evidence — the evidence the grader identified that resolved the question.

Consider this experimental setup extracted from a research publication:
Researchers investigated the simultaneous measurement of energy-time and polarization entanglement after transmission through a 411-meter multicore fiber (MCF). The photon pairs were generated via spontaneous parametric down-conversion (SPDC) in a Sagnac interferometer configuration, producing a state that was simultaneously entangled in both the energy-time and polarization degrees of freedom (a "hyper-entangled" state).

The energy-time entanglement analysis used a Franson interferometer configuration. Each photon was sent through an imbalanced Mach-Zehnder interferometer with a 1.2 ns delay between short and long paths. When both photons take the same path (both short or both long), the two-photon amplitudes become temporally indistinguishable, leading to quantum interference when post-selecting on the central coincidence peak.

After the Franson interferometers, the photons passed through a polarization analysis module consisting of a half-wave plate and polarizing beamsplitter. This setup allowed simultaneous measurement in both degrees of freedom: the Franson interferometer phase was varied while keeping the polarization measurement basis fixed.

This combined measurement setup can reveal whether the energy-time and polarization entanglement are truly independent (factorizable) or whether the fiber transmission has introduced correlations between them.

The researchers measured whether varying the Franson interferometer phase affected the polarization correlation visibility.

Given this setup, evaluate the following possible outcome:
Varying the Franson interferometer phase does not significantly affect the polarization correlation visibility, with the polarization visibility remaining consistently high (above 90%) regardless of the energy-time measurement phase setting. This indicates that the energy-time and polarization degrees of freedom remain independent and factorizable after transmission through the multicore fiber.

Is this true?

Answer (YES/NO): NO